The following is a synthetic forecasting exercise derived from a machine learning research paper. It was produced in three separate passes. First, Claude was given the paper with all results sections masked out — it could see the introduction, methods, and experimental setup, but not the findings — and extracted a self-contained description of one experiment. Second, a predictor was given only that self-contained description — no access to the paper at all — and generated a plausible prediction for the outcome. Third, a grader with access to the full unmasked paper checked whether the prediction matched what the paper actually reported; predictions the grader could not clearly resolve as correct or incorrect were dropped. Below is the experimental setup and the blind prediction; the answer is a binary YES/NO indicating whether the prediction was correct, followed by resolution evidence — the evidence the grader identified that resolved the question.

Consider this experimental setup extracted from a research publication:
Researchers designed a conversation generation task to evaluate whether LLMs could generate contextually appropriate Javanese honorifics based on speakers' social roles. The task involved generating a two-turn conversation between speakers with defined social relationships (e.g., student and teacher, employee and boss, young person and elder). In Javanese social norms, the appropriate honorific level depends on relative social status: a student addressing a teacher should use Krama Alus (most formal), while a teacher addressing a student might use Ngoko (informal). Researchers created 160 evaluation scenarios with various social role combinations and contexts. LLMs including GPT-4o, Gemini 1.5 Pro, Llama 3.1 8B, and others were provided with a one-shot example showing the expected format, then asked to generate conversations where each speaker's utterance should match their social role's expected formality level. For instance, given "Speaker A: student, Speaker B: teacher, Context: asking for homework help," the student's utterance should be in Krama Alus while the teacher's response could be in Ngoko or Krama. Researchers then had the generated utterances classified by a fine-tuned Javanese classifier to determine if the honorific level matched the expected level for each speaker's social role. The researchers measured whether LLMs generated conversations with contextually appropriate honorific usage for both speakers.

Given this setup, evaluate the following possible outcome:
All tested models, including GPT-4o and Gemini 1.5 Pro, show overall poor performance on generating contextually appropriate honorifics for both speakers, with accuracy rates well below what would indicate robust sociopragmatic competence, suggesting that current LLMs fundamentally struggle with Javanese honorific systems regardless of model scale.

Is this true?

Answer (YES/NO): YES